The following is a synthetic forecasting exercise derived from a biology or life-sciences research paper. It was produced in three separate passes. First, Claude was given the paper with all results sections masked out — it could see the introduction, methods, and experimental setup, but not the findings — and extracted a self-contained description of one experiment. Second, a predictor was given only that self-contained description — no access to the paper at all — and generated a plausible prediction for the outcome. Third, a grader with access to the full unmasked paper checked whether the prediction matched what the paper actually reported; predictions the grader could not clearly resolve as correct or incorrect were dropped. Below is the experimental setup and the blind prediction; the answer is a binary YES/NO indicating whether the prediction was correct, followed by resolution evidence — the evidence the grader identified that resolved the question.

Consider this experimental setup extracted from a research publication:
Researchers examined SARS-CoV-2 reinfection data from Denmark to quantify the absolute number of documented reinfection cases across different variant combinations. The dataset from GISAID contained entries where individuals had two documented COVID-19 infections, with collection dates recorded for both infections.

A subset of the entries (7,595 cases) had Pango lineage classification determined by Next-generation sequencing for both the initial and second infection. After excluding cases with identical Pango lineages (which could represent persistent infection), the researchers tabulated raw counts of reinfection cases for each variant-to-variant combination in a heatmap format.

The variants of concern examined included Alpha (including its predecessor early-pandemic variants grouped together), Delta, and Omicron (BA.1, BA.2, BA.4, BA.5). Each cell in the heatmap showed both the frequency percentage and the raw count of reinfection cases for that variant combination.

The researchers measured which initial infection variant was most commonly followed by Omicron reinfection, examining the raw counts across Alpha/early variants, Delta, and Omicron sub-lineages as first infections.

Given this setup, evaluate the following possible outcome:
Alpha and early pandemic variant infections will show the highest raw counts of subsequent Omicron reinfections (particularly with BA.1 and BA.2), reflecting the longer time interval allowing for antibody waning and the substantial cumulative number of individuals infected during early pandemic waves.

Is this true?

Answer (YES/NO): NO